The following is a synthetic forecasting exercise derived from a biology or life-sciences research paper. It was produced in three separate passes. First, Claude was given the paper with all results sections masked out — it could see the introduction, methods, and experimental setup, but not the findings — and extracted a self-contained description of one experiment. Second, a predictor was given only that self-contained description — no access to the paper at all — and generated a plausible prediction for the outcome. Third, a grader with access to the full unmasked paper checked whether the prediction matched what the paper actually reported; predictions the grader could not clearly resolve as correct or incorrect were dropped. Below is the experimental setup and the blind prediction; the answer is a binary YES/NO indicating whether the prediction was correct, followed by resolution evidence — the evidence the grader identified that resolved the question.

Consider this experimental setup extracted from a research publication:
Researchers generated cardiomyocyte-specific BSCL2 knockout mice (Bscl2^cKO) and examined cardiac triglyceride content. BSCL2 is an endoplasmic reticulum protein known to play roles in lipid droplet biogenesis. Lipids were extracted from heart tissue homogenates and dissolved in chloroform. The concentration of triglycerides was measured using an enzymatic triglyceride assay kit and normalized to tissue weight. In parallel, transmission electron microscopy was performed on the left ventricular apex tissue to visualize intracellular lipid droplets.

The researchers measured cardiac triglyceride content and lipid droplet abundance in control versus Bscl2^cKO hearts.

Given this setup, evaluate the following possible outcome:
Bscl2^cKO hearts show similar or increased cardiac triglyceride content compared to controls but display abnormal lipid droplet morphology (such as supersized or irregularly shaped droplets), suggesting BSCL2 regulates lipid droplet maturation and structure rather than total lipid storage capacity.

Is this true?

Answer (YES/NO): NO